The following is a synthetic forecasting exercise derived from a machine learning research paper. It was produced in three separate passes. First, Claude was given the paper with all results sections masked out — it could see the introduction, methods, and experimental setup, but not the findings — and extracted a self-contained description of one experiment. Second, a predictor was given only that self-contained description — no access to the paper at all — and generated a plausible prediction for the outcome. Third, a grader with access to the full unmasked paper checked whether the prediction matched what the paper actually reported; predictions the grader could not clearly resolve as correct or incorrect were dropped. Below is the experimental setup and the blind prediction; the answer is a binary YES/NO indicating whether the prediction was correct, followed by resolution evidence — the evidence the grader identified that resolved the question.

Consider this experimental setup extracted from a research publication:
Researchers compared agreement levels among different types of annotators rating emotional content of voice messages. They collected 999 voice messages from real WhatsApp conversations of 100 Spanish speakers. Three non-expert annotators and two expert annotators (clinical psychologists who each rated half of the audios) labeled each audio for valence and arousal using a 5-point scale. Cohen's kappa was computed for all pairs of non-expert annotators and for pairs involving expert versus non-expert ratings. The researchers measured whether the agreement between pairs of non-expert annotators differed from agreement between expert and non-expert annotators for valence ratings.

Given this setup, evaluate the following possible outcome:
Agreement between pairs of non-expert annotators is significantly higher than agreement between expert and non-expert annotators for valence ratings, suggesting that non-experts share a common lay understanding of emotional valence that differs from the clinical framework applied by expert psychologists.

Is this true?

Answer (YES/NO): NO